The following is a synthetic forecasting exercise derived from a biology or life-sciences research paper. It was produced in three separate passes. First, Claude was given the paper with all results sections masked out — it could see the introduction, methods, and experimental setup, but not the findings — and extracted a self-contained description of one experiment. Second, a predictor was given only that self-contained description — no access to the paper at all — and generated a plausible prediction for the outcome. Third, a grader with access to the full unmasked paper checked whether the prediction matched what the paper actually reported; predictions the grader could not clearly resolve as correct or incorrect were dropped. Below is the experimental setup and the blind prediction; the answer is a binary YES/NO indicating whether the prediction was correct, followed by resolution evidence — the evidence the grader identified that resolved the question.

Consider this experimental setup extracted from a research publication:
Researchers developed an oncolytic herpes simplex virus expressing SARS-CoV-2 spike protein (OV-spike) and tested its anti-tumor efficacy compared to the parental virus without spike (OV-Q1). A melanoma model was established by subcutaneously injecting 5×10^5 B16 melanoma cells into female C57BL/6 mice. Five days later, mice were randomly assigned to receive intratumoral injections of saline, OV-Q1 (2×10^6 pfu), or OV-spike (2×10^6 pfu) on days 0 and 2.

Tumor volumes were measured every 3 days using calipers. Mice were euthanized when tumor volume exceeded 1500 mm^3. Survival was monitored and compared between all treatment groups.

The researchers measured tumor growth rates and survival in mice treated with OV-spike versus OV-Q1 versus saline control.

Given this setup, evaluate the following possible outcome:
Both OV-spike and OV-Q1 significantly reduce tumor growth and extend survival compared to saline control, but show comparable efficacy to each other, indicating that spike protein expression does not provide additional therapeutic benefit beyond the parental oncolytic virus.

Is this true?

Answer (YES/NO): YES